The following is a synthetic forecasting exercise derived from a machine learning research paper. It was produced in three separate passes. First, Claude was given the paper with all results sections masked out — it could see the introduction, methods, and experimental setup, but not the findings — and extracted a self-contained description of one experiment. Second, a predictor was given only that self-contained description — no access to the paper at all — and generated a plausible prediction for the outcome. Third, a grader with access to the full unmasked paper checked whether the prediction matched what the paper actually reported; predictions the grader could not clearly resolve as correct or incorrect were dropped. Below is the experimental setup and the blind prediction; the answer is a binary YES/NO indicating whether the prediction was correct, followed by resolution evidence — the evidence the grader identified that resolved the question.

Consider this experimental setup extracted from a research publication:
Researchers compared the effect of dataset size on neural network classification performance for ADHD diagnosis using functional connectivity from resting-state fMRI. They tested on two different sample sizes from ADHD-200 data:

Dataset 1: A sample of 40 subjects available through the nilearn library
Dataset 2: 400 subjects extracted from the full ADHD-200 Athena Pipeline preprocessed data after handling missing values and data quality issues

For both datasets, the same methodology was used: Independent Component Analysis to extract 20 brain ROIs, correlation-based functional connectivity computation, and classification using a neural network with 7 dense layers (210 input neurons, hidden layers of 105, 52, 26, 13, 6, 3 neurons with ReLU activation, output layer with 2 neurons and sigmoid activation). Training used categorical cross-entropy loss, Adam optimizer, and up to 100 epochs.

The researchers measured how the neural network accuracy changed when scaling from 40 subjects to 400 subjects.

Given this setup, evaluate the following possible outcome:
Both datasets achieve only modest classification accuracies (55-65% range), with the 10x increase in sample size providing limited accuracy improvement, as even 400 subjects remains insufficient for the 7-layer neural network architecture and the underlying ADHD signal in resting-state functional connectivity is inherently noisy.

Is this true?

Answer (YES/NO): NO